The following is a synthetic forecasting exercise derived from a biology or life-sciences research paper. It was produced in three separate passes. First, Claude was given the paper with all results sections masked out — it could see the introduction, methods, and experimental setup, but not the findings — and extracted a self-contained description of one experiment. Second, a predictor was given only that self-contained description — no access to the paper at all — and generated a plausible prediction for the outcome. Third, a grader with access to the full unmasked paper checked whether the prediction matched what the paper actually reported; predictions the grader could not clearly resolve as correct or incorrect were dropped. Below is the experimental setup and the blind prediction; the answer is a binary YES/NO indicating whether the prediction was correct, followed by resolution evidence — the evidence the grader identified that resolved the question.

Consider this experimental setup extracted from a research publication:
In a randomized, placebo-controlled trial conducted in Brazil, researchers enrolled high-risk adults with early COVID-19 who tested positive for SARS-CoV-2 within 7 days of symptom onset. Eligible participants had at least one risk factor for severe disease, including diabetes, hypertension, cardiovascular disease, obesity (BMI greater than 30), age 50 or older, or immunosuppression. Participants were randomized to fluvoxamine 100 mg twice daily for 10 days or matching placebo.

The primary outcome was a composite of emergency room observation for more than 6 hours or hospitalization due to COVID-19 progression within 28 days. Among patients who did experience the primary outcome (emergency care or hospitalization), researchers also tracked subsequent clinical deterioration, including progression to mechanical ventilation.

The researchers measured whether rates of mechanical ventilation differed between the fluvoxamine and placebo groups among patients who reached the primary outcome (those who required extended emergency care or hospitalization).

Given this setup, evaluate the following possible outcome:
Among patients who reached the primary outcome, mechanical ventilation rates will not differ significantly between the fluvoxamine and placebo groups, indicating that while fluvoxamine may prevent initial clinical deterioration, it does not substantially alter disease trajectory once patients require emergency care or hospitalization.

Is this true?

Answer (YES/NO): YES